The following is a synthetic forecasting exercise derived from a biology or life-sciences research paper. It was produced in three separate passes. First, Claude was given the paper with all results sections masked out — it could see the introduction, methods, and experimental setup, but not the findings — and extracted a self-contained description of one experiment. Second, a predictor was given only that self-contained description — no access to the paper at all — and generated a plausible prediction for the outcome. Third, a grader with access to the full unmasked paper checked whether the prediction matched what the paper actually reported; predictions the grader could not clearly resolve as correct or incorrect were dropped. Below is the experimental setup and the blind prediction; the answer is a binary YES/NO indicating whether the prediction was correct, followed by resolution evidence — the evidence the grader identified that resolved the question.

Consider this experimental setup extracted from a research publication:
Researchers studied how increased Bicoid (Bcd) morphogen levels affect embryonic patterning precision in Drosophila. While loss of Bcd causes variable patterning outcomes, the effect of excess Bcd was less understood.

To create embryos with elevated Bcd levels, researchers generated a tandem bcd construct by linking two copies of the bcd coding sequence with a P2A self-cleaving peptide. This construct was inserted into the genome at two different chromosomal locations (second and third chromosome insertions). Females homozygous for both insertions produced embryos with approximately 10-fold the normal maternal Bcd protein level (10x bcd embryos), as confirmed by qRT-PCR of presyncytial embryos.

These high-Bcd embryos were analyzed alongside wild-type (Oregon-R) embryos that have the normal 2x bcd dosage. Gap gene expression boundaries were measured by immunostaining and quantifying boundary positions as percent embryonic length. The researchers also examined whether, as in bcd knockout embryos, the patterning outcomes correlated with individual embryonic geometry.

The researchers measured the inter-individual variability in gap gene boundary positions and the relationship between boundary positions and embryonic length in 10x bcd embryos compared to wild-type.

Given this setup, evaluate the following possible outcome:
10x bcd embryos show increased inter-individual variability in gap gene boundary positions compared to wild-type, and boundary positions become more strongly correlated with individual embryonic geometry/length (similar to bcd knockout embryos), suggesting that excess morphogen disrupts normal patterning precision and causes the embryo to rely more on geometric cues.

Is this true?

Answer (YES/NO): NO